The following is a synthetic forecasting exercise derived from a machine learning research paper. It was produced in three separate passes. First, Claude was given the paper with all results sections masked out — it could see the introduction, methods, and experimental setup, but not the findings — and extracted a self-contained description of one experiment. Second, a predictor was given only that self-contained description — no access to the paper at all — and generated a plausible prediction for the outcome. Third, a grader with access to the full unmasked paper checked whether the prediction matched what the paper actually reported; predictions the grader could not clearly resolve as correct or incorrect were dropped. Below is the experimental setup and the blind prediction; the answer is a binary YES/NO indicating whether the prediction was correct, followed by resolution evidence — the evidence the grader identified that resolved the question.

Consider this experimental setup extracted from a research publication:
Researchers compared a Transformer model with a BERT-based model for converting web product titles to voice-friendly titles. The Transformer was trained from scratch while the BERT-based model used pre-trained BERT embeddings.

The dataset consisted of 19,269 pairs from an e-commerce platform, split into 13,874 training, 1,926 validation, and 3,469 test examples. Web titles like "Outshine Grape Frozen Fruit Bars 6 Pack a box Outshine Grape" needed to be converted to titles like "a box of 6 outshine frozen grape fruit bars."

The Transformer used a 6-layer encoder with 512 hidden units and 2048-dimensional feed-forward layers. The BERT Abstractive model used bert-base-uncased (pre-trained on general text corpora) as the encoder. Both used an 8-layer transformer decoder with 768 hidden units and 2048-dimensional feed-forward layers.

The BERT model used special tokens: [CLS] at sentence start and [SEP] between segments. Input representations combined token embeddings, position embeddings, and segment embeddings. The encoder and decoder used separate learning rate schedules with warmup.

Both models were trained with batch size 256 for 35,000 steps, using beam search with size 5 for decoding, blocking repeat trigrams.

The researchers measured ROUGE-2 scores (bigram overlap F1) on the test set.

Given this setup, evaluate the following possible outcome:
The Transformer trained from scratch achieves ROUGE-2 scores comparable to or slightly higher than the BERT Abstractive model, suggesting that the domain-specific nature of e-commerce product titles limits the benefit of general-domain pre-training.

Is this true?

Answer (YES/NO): YES